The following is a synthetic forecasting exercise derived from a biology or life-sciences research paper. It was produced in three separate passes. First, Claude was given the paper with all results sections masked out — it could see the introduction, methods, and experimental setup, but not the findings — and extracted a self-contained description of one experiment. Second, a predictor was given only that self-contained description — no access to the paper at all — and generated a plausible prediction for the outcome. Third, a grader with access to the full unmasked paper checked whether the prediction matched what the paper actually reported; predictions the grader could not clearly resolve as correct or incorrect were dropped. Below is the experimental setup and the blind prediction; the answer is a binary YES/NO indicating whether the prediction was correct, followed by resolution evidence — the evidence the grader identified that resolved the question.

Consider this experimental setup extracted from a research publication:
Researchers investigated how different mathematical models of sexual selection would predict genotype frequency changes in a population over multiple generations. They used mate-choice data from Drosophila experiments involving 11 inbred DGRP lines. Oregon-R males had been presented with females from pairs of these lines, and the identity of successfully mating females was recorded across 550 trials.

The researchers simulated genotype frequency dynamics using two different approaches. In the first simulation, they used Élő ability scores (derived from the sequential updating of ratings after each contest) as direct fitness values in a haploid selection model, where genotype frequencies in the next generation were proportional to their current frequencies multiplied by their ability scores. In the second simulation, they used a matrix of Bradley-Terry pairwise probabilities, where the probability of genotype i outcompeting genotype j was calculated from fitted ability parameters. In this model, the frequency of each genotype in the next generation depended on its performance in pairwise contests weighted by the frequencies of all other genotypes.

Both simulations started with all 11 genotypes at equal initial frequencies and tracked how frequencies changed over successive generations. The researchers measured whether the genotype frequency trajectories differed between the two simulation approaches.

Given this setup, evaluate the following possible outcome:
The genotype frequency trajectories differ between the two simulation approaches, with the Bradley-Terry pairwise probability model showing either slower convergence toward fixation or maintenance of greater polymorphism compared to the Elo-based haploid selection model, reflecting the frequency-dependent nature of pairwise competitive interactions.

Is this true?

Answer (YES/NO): NO